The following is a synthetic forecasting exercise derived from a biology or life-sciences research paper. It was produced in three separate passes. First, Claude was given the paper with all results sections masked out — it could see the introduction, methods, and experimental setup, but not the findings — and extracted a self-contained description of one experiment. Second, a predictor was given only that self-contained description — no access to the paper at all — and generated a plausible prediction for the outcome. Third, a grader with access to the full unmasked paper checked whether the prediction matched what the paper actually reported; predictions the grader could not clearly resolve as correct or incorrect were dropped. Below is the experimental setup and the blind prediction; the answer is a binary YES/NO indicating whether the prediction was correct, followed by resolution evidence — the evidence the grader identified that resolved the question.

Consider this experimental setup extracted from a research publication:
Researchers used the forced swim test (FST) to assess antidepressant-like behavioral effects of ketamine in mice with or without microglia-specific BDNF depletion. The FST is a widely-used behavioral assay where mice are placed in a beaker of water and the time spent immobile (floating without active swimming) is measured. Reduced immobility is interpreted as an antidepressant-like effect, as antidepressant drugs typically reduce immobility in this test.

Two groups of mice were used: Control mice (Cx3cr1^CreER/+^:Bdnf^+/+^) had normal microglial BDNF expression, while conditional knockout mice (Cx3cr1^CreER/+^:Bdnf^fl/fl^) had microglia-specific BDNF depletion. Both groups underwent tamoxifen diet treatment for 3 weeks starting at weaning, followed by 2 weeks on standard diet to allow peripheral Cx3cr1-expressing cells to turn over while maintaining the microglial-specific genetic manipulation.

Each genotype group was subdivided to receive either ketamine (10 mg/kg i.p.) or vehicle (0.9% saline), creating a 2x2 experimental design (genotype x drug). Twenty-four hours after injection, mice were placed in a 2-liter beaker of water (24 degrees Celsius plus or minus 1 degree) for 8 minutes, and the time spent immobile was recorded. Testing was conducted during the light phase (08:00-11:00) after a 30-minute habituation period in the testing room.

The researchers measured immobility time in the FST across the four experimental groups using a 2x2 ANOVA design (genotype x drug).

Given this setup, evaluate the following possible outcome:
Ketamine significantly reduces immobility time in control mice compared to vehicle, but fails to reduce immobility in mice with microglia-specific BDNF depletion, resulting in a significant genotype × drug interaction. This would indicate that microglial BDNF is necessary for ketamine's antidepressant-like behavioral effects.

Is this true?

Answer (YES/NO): YES